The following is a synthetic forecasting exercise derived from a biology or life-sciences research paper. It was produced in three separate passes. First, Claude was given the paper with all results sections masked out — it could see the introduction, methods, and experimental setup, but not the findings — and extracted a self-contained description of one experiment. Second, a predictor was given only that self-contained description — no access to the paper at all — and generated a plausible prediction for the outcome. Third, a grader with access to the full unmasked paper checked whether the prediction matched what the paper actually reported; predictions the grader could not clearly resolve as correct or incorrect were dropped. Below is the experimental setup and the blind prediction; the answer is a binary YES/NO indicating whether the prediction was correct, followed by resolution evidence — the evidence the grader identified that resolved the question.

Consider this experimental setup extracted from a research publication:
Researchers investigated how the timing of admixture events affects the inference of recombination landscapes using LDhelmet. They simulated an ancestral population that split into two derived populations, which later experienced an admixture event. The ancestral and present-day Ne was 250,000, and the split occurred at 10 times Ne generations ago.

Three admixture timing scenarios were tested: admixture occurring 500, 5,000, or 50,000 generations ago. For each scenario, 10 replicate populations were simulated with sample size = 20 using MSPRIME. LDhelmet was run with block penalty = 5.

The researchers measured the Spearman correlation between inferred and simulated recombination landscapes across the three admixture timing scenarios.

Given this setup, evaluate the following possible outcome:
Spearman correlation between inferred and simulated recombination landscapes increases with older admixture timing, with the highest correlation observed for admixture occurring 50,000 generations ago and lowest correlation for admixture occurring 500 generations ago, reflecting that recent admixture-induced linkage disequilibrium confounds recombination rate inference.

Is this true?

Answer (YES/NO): YES